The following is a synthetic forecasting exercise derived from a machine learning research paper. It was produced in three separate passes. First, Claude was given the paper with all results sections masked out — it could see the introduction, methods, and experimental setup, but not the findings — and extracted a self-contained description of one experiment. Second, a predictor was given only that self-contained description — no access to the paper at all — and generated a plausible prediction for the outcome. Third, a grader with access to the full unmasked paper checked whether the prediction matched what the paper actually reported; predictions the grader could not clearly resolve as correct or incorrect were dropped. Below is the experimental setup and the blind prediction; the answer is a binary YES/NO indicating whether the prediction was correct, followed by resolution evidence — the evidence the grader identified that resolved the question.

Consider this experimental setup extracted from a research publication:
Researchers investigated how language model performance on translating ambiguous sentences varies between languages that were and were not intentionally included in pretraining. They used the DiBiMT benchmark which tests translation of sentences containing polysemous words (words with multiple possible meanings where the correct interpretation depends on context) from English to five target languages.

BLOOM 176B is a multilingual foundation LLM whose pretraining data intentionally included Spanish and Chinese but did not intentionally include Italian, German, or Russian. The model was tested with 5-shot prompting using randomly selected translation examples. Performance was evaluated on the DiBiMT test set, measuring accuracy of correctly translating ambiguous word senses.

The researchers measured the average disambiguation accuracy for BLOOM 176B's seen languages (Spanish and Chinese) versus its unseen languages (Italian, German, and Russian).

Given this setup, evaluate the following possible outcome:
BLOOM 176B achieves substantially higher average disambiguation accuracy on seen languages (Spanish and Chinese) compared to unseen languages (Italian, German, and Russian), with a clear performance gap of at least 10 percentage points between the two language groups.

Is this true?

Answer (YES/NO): YES